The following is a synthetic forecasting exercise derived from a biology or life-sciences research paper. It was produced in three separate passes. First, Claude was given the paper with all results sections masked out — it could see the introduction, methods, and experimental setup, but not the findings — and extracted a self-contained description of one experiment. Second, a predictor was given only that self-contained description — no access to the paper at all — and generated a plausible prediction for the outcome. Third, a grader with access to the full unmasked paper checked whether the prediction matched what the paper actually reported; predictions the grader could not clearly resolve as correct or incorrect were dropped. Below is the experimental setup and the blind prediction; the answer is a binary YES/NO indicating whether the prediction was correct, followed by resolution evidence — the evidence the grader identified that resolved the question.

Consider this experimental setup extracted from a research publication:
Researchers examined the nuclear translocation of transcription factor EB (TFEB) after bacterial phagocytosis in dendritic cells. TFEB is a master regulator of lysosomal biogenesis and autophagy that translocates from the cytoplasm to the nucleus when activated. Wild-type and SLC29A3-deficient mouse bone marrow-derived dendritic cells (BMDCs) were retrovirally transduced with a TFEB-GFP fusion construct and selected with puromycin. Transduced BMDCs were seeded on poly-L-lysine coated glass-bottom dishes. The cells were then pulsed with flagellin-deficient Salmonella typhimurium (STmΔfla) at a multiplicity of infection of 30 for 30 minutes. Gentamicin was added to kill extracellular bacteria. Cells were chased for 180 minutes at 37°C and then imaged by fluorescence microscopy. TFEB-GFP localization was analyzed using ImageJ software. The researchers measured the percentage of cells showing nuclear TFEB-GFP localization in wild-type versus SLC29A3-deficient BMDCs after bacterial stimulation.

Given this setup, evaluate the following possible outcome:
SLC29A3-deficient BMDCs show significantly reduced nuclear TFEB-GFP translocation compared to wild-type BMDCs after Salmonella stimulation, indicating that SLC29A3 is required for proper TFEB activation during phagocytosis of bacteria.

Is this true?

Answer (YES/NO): YES